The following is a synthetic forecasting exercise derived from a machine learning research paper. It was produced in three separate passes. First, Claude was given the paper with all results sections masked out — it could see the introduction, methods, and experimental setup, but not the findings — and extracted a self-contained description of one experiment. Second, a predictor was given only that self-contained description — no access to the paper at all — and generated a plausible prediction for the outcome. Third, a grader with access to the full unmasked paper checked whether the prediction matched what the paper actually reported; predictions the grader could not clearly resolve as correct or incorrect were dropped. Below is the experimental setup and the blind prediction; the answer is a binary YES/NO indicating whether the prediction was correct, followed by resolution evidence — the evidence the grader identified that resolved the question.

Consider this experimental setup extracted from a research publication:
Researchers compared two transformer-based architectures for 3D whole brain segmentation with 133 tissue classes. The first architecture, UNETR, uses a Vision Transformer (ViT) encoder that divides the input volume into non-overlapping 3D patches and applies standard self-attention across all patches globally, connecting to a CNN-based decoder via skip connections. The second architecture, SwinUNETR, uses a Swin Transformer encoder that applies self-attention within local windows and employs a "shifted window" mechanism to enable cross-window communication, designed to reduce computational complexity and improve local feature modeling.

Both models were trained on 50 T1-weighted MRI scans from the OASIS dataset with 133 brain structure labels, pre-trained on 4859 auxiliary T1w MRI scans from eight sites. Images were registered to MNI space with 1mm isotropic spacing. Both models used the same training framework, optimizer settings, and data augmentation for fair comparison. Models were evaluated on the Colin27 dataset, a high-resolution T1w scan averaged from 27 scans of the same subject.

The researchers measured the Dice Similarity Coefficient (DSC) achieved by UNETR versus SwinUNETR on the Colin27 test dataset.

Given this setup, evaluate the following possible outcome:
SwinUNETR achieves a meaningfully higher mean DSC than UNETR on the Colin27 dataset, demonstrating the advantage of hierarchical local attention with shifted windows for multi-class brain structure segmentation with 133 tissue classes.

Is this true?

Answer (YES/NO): NO